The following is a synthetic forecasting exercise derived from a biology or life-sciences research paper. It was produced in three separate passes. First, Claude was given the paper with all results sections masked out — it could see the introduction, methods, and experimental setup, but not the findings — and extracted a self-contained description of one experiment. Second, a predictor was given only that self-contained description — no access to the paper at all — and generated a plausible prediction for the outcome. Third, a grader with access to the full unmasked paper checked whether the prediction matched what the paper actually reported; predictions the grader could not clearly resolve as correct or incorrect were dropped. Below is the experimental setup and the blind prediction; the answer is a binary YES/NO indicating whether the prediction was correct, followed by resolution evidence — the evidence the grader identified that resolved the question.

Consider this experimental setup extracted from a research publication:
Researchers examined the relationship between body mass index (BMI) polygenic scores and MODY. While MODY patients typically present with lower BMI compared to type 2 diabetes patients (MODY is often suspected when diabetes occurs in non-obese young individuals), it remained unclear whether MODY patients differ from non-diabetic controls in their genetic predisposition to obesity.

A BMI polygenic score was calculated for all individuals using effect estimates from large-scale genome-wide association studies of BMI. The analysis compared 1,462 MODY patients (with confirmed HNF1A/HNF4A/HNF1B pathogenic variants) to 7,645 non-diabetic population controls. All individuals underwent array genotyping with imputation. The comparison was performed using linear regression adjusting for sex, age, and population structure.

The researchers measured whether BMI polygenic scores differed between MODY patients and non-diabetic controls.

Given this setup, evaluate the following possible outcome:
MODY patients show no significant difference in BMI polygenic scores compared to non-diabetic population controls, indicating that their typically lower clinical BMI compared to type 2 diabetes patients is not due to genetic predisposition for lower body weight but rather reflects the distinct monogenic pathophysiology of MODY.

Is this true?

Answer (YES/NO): YES